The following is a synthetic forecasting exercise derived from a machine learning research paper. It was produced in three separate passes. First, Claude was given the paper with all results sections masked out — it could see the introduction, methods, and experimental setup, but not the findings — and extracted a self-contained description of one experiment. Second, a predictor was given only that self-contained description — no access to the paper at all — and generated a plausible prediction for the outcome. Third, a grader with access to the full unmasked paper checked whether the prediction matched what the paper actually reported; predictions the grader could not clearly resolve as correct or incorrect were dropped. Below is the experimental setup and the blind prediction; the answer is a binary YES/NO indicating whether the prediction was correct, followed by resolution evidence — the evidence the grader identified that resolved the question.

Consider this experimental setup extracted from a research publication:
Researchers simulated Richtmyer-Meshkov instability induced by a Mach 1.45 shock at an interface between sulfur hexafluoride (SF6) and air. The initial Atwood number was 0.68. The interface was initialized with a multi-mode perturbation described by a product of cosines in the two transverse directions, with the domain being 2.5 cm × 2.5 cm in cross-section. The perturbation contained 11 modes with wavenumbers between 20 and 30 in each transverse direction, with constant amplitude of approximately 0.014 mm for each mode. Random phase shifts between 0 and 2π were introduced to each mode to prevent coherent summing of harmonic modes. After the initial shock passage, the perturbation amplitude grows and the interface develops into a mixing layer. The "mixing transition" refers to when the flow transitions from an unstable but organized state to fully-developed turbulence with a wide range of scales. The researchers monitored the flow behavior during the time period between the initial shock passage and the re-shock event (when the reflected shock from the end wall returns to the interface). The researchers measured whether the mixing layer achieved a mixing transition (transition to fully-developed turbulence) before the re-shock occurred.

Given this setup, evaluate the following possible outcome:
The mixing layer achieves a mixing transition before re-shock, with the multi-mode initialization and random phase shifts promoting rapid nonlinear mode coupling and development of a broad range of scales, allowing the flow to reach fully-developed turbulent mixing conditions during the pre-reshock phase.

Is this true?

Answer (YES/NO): NO